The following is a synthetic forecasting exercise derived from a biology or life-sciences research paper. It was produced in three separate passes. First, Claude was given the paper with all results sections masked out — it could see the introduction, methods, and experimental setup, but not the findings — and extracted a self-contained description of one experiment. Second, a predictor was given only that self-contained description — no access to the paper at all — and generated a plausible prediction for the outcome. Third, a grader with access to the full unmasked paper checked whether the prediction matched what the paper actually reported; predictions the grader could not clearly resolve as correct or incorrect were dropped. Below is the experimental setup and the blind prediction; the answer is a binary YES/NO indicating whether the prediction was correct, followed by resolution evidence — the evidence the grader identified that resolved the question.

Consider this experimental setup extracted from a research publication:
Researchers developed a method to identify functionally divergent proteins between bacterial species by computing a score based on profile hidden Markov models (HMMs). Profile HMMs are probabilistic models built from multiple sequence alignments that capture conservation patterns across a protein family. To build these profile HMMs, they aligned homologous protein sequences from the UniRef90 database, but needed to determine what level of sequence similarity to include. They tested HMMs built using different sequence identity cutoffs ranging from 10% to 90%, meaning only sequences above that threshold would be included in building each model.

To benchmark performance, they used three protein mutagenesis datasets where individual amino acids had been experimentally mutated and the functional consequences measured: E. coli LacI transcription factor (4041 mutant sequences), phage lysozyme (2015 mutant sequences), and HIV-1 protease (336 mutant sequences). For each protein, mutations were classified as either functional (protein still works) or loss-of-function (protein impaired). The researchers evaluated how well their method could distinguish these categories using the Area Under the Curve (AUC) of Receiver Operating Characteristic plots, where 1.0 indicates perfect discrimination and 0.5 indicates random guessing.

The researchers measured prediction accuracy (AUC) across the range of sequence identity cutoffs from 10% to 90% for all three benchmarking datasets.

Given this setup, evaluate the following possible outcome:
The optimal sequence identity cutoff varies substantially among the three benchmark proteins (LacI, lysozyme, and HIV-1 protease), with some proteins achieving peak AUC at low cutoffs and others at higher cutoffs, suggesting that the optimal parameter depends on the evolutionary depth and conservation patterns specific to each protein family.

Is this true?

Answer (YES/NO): NO